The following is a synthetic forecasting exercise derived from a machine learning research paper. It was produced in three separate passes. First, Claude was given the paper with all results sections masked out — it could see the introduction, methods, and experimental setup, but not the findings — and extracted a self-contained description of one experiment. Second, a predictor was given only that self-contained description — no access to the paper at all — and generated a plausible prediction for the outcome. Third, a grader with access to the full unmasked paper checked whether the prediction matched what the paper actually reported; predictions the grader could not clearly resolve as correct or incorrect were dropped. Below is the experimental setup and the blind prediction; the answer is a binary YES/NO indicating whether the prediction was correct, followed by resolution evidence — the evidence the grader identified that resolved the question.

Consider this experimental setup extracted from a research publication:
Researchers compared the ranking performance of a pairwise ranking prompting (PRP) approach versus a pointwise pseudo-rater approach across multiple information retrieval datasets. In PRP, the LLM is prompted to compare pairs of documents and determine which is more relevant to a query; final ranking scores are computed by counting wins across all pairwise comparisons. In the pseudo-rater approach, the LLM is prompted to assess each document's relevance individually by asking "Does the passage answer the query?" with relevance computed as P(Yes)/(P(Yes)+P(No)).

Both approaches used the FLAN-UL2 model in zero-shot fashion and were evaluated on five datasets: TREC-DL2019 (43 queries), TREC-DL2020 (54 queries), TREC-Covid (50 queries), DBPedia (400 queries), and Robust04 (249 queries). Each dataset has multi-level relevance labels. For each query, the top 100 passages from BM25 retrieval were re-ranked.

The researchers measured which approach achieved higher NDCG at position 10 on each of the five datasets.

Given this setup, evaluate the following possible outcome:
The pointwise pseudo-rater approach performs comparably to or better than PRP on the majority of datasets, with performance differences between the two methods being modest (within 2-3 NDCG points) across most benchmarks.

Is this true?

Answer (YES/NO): NO